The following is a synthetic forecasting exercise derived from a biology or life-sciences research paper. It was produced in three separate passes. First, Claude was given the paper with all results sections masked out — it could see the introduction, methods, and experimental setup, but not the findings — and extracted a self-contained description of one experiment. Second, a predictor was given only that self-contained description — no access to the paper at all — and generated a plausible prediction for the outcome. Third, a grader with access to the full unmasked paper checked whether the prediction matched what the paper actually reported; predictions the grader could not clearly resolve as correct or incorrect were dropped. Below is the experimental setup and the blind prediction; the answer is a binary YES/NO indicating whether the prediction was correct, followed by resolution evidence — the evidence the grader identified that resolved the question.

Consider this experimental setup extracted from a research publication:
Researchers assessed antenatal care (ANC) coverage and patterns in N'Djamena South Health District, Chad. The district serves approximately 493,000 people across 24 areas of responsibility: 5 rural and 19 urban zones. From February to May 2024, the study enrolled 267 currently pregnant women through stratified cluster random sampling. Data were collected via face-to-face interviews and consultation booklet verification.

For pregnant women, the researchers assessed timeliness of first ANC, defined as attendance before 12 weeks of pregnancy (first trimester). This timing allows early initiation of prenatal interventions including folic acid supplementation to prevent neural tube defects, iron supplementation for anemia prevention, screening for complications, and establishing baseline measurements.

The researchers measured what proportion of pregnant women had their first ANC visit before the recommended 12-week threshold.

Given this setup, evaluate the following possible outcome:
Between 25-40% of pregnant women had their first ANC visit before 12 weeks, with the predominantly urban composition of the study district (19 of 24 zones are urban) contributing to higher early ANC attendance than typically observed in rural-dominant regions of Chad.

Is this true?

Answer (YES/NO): NO